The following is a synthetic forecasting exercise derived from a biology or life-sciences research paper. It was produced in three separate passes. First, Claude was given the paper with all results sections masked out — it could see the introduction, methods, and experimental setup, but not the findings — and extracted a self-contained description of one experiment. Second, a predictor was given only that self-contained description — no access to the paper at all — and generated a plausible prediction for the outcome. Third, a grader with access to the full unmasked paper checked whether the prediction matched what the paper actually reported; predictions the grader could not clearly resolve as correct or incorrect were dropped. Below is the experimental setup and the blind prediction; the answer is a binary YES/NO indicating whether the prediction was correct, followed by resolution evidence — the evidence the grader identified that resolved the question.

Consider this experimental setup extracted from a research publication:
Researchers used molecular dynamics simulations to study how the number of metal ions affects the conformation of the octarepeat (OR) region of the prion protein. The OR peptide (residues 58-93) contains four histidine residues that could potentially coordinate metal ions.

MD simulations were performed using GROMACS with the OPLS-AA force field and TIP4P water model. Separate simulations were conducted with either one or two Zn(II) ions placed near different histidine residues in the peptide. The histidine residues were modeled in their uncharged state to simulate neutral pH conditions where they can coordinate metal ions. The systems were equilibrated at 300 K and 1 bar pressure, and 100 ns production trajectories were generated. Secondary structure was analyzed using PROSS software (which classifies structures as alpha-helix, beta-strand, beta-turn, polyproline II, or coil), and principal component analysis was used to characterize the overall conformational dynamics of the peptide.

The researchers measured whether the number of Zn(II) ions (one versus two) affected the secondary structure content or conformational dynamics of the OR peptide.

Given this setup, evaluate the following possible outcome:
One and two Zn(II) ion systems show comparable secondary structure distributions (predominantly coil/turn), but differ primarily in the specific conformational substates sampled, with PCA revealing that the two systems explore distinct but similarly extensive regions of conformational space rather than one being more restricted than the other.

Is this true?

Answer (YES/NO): NO